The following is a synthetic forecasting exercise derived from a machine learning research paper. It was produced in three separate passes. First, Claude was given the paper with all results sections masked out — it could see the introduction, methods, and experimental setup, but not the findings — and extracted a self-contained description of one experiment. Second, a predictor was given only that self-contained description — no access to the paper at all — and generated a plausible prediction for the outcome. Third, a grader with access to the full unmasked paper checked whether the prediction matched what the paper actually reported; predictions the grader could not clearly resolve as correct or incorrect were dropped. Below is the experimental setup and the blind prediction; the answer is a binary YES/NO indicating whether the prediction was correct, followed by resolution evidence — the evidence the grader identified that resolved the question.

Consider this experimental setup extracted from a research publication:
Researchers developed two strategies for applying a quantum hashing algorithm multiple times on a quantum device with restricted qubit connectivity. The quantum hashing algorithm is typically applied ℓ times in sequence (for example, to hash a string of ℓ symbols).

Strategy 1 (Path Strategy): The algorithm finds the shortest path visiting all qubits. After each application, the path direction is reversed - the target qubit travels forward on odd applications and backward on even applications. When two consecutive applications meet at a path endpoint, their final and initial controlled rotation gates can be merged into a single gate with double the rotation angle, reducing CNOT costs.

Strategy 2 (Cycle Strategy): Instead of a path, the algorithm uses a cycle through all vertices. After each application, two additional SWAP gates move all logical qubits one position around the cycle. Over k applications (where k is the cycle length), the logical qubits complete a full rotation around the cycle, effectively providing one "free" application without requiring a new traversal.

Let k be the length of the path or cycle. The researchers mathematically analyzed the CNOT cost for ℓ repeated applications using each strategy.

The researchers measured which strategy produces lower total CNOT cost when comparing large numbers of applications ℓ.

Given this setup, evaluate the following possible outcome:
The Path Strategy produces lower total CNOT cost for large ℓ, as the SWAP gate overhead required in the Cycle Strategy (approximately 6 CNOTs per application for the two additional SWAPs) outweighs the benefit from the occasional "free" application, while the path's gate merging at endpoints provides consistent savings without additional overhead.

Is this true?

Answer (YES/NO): NO